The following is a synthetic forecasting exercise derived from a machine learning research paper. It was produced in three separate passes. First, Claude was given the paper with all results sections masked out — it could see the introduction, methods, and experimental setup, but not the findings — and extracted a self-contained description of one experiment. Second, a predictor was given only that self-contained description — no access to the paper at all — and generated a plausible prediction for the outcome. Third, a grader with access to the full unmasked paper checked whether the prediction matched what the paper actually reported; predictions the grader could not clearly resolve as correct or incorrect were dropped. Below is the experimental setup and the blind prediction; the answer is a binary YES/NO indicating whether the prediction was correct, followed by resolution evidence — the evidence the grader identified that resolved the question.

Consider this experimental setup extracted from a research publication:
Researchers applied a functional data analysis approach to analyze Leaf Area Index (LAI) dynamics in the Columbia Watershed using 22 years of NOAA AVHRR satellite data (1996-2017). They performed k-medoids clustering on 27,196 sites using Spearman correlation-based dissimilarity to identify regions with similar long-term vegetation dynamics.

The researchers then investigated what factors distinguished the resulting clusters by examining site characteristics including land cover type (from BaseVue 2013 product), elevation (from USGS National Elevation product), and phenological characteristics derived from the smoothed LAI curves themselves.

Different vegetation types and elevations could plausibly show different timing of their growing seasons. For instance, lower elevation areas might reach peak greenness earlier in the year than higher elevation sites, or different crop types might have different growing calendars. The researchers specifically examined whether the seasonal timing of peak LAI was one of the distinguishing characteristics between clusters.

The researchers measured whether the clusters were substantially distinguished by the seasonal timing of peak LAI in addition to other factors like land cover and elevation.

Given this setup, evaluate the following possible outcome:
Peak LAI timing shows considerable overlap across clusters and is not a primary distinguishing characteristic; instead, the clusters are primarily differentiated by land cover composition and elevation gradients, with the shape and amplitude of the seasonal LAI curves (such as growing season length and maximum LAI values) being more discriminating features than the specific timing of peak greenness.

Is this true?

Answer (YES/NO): NO